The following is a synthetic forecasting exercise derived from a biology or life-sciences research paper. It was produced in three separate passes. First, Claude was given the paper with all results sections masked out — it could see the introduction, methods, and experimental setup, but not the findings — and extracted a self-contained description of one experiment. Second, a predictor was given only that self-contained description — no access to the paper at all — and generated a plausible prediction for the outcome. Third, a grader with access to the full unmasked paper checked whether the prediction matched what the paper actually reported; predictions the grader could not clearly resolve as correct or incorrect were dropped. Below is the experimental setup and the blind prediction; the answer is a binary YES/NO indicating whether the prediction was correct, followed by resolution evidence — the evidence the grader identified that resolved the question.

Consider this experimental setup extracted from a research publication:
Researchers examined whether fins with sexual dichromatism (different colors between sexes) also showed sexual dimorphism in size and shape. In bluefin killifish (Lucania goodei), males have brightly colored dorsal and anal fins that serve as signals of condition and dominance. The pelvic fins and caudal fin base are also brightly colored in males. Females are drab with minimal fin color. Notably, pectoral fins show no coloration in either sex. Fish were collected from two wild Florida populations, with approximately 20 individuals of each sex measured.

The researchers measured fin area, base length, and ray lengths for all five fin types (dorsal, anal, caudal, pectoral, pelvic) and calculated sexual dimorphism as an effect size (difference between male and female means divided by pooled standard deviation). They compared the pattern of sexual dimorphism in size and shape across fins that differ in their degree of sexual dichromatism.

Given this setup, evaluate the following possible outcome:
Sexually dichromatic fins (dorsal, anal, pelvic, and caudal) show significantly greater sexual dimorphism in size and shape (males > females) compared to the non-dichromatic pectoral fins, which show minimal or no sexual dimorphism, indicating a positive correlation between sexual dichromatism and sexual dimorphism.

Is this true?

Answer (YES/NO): NO